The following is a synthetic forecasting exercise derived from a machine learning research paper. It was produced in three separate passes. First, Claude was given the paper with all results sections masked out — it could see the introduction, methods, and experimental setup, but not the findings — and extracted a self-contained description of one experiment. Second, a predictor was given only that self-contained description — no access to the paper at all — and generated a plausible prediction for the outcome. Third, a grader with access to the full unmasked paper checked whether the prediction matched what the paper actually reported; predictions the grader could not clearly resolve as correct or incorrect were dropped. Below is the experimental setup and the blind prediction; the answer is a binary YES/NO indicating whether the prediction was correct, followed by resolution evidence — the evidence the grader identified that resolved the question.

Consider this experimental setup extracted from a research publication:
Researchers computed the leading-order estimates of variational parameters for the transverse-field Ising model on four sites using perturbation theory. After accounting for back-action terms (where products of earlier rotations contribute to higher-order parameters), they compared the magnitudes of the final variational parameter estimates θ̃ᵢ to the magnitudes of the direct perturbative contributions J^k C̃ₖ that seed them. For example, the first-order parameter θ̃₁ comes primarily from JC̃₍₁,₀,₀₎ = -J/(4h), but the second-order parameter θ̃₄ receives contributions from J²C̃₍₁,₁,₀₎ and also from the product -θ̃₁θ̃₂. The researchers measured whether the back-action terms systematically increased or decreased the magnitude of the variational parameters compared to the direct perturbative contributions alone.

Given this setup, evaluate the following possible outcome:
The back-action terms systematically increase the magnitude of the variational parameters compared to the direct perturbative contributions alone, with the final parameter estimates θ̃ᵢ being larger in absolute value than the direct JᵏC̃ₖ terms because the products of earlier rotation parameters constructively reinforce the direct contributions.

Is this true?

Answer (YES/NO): NO